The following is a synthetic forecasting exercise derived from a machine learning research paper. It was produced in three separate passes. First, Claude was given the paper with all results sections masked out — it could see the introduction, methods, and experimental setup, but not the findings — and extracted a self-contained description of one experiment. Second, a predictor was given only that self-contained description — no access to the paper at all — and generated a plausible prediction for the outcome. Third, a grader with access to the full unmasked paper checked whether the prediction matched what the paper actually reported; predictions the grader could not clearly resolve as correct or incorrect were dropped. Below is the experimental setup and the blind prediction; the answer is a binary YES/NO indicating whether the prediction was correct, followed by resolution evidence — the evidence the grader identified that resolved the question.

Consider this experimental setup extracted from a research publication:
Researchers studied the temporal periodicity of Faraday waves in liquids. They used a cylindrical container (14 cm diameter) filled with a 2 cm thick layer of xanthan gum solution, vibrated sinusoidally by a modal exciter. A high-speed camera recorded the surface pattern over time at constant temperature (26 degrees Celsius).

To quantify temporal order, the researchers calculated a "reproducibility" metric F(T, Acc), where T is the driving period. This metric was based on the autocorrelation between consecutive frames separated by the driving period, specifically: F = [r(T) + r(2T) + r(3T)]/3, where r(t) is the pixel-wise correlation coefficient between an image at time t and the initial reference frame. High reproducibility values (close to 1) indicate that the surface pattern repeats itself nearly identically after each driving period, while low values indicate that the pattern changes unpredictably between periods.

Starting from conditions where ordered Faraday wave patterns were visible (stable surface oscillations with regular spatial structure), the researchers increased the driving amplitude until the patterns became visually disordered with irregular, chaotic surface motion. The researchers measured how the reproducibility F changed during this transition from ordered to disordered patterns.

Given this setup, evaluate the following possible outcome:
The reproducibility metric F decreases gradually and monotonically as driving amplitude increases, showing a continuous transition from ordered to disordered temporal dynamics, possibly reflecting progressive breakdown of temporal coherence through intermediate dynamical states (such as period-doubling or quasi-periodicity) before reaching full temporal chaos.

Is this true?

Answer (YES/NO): NO